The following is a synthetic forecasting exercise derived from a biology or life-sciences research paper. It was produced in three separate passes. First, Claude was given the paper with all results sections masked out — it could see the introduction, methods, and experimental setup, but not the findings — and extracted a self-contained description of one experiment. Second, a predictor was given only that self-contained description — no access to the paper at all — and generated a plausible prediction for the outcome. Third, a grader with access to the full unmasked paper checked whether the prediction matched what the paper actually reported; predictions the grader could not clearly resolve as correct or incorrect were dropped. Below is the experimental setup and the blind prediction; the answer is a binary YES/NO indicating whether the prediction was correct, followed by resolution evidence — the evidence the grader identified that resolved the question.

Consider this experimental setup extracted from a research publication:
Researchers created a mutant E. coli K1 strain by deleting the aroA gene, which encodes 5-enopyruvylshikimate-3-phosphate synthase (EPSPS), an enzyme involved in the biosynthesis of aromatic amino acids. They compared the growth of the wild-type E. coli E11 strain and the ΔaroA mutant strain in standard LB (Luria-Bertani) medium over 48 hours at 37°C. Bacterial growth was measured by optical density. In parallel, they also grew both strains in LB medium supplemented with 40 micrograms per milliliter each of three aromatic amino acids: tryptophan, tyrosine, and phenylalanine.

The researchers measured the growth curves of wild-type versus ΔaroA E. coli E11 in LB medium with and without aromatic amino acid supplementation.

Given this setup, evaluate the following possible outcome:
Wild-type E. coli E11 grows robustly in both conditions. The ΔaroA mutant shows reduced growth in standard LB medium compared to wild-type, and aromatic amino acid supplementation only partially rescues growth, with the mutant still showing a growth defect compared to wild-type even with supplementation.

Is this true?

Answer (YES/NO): NO